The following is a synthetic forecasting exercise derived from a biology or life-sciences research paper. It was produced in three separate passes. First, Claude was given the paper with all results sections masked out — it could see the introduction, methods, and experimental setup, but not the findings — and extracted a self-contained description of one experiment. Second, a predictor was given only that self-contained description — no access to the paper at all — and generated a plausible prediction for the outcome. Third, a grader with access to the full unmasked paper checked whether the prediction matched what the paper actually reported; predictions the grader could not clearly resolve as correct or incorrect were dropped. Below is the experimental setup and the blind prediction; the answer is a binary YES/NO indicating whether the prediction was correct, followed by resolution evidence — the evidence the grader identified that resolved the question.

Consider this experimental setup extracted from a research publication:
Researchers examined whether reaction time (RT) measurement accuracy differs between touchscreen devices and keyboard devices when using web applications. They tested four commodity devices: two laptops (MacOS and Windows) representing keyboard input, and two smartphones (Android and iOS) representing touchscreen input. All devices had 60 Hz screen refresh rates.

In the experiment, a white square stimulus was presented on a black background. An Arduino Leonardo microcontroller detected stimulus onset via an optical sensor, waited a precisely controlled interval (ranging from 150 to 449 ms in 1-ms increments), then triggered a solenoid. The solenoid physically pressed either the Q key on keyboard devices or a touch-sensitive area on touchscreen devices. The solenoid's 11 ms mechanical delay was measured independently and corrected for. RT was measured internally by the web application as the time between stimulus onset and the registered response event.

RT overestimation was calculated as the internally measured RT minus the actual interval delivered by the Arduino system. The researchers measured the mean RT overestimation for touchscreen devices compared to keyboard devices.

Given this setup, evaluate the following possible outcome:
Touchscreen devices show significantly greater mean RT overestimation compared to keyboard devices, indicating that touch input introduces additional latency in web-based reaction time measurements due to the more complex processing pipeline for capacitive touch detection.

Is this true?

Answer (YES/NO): NO